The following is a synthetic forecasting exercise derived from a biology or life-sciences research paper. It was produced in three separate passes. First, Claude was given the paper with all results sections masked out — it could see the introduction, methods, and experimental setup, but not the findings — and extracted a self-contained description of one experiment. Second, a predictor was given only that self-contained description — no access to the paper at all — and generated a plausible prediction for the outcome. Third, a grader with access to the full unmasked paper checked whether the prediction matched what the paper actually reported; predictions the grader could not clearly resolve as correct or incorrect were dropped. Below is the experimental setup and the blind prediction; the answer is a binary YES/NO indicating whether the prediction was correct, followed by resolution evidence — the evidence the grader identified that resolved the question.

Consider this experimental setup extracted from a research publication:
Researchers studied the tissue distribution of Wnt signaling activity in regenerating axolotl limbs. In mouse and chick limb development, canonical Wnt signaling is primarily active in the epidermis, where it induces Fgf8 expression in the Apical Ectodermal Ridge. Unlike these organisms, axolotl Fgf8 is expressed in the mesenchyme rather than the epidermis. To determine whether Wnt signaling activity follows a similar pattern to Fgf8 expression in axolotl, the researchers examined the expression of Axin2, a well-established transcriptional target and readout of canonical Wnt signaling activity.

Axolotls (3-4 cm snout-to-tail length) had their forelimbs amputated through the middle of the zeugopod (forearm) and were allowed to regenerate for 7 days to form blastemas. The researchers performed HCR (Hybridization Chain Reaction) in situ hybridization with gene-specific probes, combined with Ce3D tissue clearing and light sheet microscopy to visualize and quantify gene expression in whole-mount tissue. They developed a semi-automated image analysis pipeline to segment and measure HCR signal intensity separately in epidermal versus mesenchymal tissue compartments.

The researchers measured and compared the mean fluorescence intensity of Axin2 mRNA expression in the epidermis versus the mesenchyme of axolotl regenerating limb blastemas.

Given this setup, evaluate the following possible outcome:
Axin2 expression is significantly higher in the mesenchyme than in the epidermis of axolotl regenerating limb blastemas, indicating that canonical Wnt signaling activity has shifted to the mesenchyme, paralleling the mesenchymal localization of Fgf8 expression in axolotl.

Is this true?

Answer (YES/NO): YES